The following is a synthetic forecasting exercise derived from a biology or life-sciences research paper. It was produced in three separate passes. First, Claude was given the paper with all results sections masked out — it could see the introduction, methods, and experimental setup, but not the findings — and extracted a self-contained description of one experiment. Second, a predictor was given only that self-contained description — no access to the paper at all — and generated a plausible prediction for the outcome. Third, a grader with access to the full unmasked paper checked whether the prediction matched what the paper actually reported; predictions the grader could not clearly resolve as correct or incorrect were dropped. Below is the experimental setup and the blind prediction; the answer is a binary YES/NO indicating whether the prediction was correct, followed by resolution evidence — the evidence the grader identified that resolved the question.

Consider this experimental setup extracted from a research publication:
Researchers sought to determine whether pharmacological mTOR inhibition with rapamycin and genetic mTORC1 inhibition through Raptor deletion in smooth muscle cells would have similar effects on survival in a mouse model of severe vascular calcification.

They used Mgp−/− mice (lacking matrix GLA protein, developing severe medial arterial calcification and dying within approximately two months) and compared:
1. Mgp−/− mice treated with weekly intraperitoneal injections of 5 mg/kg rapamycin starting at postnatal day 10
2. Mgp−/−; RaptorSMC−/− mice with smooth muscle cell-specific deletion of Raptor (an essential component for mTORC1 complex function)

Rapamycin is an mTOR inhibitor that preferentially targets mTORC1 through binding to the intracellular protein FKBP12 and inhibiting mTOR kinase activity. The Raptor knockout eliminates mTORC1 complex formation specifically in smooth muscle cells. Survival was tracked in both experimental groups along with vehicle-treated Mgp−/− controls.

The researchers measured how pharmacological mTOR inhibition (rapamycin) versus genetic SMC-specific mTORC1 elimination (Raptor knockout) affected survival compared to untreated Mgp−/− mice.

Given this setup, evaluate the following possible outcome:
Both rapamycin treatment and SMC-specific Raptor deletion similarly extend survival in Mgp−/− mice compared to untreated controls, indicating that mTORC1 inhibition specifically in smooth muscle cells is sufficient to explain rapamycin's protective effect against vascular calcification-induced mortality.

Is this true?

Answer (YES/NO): NO